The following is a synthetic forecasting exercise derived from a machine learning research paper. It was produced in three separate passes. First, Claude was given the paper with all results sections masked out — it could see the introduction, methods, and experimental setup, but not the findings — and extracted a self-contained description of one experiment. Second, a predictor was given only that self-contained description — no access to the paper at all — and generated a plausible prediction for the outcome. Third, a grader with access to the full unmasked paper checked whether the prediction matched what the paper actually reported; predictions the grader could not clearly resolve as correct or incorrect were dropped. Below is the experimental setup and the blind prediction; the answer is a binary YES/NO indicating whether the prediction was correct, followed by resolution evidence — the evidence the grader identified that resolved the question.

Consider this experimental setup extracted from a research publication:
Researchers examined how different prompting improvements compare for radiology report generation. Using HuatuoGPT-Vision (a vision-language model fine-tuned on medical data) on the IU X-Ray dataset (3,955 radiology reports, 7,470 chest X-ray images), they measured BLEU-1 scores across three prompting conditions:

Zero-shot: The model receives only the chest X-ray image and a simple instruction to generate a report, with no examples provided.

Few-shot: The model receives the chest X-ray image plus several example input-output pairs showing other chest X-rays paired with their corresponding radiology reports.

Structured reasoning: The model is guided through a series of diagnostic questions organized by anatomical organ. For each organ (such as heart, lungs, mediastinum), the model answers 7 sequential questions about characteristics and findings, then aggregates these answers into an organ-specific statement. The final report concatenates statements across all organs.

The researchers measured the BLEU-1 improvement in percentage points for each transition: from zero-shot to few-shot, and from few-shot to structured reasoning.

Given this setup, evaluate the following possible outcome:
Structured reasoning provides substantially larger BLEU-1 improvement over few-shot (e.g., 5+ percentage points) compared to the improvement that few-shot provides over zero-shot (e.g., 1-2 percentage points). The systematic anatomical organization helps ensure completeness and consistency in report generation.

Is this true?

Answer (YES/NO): NO